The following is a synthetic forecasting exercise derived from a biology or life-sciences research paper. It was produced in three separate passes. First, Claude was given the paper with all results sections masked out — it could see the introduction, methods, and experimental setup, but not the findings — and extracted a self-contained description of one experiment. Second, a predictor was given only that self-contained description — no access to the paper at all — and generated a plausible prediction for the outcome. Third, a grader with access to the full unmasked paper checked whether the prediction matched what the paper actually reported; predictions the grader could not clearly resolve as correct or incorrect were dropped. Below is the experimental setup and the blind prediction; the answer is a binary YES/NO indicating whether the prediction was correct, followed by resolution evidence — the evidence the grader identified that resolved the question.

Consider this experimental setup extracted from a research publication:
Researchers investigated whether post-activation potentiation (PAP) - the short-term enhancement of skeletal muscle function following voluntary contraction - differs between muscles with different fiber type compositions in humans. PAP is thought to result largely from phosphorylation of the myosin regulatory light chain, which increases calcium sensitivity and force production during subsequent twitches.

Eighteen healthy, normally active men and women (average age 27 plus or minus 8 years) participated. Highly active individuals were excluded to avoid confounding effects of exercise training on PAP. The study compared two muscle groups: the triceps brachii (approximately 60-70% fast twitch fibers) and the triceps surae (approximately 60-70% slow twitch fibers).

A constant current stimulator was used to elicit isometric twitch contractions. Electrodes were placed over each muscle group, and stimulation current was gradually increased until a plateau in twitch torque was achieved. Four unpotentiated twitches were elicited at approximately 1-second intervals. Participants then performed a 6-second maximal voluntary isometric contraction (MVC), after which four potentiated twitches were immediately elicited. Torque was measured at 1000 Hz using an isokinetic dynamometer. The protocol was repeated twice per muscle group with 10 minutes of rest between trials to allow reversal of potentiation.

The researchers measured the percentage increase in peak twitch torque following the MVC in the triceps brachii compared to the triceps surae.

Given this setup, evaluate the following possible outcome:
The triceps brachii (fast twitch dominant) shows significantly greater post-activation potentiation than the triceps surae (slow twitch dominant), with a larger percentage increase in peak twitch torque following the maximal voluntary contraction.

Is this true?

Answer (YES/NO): YES